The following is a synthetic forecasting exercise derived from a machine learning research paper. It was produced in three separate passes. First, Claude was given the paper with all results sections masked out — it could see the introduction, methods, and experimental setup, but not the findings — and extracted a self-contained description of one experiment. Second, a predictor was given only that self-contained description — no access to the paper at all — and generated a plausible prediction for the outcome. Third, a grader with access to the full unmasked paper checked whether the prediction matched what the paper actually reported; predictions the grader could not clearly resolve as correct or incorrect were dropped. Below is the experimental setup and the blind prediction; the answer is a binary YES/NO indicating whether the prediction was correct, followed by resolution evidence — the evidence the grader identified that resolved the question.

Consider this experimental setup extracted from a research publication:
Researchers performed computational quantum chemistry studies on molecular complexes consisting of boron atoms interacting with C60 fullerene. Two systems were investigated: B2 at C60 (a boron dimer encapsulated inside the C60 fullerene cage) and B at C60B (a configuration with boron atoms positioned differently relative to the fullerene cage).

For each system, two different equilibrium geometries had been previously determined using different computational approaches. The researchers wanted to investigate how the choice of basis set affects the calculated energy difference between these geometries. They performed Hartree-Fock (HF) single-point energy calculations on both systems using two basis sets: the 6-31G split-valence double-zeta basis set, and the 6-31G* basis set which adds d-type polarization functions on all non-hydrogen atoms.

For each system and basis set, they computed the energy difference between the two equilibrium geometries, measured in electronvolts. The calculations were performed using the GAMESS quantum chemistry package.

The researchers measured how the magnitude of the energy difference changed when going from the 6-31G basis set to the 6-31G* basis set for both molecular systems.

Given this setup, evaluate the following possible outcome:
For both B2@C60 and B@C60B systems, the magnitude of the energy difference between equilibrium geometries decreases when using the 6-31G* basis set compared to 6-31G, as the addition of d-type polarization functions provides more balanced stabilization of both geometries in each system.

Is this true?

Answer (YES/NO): YES